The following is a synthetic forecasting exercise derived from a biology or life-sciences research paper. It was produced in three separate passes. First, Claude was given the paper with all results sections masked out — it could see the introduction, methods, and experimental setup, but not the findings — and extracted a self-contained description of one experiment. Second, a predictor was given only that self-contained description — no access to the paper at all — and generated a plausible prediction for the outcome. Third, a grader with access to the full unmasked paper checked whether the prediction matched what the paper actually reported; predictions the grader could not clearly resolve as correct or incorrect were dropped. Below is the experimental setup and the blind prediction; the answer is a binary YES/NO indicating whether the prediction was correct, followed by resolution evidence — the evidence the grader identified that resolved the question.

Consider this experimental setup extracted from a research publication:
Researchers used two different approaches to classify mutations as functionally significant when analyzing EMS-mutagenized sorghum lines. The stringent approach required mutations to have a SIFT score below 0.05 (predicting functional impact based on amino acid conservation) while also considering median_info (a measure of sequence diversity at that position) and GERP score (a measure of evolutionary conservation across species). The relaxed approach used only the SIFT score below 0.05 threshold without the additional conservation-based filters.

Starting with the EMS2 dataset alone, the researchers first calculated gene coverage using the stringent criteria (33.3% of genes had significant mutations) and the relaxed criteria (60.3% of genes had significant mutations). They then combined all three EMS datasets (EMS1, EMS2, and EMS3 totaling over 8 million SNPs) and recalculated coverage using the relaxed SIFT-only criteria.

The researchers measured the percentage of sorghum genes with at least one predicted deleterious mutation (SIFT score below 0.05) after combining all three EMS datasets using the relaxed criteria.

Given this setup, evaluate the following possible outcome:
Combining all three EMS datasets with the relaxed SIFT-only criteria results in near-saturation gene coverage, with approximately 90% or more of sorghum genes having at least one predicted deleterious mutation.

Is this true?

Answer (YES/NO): NO